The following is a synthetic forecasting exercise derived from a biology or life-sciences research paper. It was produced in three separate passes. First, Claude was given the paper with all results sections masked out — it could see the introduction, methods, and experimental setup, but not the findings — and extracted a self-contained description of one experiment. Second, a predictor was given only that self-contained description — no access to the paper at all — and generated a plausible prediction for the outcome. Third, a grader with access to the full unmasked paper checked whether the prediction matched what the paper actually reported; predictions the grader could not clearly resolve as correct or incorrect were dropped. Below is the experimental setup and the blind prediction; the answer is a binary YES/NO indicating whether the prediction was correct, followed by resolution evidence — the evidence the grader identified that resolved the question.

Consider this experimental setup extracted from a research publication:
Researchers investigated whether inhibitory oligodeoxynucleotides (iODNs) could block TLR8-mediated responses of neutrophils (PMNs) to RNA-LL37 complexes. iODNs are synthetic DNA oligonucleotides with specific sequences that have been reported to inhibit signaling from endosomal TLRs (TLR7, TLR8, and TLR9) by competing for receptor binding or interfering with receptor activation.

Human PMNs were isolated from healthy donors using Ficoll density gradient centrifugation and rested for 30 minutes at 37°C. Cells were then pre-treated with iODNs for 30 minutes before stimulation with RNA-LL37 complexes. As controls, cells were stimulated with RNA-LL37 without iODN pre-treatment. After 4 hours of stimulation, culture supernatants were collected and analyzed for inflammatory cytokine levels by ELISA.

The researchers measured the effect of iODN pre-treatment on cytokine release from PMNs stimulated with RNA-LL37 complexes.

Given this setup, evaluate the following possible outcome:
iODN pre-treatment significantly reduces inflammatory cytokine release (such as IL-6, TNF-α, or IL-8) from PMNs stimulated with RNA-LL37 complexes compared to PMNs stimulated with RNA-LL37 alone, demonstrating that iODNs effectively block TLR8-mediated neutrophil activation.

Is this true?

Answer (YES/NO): YES